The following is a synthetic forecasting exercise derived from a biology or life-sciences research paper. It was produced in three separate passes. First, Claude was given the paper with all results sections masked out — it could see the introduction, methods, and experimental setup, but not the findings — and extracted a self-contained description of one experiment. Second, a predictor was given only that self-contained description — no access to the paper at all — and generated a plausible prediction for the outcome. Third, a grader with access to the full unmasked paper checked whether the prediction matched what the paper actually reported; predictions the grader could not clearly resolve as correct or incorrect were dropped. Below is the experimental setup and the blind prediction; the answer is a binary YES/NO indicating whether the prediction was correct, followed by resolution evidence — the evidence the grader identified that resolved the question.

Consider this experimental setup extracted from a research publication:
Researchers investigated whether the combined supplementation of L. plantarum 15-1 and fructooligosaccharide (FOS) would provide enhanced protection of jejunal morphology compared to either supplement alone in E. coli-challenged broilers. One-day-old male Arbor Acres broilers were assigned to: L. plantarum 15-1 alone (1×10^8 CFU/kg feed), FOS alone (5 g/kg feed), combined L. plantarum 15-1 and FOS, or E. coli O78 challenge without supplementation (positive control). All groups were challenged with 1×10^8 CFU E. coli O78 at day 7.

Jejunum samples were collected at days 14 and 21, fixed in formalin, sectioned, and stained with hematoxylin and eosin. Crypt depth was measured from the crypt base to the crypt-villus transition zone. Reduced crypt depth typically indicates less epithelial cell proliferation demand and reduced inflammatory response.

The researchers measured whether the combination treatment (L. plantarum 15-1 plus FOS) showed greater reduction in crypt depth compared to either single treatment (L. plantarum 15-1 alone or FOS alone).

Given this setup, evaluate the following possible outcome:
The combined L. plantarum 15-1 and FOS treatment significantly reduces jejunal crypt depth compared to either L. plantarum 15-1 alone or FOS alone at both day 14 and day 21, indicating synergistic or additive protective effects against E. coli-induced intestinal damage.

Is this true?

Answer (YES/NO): NO